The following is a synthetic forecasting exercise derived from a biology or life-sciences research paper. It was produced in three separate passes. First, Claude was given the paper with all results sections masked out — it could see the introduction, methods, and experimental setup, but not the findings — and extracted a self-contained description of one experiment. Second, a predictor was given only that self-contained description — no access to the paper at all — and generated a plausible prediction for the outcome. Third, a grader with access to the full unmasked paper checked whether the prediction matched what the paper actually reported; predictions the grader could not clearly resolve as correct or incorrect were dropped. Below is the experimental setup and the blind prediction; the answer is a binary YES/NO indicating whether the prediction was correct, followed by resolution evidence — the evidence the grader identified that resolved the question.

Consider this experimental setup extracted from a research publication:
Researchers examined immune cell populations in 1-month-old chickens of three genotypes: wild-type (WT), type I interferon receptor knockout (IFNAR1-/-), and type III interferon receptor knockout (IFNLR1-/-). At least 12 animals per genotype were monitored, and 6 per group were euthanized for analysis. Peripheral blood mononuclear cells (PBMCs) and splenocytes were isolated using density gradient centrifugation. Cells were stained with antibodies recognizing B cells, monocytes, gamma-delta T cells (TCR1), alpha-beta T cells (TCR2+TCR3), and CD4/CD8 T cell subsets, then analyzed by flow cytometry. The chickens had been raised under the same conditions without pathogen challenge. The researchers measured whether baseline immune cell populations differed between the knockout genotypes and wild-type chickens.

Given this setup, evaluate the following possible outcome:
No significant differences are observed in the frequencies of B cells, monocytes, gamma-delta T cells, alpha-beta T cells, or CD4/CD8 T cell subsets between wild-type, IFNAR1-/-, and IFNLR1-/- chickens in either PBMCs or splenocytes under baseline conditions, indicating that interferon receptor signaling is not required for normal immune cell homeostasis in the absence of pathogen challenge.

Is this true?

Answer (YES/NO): NO